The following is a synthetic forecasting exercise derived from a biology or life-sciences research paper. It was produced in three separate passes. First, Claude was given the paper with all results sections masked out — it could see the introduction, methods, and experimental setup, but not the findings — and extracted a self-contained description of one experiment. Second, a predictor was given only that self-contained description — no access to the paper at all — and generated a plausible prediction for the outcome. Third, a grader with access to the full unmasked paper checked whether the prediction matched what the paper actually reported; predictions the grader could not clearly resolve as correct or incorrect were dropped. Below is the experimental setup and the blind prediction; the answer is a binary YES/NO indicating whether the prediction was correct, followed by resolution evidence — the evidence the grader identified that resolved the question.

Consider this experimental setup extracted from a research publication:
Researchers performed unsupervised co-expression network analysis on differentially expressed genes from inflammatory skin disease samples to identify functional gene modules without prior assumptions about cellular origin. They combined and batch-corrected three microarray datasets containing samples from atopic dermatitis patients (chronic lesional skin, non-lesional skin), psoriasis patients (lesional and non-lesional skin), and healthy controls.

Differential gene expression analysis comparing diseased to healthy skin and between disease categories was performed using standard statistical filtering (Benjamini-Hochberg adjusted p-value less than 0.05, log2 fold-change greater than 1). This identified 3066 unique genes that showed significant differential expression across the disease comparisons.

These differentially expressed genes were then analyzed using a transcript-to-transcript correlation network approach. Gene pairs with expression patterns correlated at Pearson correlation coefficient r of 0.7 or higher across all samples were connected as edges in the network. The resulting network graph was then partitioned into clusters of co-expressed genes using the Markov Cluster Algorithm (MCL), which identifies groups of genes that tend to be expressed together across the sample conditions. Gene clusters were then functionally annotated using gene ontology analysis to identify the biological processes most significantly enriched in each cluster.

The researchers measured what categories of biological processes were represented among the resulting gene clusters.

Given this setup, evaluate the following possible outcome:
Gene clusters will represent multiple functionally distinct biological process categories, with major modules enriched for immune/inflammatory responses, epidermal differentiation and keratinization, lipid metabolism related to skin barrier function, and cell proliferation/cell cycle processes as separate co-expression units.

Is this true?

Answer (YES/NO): NO